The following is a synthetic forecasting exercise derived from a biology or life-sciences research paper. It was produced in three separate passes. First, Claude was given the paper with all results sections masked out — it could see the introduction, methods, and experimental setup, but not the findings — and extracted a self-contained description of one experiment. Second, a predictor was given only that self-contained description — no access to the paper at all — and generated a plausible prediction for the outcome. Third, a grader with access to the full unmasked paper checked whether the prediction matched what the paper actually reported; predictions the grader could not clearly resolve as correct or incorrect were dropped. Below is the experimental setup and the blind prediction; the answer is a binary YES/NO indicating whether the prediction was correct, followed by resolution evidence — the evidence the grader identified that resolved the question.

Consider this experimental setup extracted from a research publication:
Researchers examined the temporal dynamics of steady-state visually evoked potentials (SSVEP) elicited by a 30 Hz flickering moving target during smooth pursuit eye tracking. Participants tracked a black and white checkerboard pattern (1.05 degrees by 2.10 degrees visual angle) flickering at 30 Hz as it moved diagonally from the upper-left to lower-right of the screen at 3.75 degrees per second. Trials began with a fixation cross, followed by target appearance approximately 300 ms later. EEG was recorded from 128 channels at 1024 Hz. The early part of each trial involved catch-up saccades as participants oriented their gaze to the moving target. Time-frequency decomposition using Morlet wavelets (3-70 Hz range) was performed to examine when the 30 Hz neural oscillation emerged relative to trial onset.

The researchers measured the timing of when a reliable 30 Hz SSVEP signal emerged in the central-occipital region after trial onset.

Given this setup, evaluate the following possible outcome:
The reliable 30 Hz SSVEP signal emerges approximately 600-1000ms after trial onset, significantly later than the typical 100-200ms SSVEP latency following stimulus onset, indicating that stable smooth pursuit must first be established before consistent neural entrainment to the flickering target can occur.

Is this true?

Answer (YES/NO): YES